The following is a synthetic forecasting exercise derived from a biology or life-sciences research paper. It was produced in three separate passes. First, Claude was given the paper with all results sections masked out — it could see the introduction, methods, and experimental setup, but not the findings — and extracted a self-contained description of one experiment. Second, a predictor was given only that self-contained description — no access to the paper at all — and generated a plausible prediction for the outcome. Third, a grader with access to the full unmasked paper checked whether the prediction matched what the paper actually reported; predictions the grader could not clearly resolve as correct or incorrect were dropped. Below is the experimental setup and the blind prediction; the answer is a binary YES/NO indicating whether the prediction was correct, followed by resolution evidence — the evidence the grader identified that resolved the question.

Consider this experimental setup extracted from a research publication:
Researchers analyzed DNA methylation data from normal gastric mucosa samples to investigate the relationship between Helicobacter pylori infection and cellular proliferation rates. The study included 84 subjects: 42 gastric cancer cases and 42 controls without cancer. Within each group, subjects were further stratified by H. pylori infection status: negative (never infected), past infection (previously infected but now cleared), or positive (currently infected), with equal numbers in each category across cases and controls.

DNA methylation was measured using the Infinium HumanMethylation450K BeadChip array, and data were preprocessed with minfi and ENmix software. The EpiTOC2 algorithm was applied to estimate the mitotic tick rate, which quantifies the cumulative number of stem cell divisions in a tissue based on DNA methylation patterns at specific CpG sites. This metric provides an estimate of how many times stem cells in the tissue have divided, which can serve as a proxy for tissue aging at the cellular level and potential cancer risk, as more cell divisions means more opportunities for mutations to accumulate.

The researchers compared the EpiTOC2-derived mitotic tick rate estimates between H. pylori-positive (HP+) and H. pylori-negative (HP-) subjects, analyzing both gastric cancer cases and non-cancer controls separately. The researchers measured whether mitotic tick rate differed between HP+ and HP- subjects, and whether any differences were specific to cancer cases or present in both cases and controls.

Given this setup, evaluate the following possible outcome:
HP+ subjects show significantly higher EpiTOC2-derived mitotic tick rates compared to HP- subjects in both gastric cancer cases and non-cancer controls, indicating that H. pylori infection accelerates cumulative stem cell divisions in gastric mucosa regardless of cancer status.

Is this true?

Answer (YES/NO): YES